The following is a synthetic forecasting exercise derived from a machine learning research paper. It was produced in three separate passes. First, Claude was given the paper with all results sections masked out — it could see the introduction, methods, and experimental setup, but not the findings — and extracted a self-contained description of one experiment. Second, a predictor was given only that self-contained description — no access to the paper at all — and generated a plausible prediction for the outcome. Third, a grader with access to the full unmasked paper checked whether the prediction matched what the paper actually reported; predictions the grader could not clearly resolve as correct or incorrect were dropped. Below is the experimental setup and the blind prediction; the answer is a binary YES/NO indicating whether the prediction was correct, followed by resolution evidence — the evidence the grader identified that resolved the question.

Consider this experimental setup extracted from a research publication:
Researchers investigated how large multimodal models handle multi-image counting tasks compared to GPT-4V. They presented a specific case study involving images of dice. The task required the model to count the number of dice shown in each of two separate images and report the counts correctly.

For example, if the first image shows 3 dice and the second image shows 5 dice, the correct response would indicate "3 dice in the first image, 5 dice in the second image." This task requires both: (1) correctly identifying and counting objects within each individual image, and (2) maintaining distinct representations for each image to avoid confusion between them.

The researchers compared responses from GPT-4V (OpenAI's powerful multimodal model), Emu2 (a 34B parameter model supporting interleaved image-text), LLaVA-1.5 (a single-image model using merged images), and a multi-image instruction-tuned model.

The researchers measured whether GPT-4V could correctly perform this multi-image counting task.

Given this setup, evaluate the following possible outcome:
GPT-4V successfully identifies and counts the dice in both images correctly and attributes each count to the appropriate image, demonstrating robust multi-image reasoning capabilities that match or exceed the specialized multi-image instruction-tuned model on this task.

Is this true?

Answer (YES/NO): NO